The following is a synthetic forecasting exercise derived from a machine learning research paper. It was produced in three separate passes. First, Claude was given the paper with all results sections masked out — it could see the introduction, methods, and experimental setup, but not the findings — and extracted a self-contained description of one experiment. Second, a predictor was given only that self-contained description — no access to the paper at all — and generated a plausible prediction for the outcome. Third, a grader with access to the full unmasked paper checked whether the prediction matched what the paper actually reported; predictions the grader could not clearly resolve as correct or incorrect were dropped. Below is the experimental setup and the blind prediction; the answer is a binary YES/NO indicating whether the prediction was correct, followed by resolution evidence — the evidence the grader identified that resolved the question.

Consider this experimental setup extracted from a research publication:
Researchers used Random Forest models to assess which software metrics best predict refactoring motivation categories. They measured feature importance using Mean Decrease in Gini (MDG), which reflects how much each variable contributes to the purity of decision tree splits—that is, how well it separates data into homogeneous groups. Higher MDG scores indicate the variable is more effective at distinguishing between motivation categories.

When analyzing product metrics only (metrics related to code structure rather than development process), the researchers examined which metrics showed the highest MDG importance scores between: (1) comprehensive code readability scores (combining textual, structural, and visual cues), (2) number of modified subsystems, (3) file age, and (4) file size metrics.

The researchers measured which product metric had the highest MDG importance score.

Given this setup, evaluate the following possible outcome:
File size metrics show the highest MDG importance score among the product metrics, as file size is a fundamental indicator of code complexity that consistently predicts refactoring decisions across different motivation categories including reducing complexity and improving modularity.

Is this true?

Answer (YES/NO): NO